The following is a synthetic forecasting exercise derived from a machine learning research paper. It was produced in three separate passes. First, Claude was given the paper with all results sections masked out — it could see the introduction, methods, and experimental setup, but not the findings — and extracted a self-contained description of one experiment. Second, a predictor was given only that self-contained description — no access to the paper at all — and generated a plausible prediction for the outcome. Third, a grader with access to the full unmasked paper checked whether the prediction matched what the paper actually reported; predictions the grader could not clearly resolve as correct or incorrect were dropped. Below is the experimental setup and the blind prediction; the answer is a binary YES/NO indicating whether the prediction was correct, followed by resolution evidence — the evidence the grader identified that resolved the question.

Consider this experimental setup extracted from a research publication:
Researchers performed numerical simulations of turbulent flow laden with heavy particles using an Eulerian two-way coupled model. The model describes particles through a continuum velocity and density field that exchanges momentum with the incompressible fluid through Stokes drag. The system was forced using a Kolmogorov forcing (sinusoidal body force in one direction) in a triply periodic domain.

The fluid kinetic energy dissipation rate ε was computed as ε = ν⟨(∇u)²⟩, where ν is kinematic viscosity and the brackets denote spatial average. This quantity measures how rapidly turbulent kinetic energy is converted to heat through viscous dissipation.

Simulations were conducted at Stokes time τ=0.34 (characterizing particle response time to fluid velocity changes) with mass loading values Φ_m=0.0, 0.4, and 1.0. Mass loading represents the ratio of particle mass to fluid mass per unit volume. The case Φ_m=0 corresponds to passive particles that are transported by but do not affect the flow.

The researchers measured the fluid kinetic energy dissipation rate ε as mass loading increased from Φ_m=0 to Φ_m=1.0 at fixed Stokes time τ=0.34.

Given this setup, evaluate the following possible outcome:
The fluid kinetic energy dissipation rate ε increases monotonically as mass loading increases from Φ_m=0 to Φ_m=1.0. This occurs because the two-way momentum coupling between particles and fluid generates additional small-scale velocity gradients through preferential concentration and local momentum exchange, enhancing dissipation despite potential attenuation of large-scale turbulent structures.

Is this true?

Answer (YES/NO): NO